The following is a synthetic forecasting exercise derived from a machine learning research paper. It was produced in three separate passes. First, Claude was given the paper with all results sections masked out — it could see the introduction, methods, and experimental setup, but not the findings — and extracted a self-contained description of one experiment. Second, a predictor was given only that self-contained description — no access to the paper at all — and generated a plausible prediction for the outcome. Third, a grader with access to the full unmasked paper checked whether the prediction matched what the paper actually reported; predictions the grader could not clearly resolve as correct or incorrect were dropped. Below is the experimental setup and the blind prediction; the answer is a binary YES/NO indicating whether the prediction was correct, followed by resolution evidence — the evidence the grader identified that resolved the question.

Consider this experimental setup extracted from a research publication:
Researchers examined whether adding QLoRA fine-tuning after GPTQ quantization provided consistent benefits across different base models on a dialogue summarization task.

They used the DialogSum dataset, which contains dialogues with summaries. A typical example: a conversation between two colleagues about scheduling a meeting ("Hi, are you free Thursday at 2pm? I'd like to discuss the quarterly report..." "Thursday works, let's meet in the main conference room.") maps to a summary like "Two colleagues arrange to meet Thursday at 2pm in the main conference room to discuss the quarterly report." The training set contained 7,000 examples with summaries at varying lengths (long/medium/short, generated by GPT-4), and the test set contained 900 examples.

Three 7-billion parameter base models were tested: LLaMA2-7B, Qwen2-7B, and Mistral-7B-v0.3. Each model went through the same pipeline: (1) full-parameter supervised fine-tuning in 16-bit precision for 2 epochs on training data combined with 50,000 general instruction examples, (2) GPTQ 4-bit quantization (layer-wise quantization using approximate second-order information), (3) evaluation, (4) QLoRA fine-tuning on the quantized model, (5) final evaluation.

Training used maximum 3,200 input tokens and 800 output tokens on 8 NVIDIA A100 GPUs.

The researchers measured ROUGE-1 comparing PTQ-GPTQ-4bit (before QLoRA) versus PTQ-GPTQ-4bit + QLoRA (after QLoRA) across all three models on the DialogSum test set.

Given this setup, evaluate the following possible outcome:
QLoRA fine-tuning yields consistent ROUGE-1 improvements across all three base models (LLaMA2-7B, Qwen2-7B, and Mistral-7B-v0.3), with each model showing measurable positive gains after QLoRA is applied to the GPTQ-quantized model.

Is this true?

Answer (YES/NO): NO